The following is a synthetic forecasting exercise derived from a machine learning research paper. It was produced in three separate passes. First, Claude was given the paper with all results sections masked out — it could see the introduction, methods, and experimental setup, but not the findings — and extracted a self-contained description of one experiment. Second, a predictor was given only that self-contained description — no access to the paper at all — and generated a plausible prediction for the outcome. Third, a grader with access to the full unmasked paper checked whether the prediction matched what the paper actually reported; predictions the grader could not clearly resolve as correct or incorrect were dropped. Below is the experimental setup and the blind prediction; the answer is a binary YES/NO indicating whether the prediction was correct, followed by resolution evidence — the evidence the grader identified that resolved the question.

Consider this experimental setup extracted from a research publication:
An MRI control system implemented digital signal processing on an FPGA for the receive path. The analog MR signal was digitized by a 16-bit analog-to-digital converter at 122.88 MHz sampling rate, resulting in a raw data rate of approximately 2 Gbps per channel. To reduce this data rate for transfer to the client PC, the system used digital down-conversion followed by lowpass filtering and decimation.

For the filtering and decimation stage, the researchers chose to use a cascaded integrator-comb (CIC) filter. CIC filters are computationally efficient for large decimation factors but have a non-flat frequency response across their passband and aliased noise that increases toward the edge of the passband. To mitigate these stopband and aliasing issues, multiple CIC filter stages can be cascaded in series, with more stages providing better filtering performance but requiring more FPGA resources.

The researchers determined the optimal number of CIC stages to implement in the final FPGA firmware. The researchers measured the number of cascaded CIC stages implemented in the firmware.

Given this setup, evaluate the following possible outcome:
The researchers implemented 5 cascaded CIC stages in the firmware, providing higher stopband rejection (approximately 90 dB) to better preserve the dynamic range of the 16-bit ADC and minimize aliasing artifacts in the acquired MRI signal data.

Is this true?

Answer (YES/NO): NO